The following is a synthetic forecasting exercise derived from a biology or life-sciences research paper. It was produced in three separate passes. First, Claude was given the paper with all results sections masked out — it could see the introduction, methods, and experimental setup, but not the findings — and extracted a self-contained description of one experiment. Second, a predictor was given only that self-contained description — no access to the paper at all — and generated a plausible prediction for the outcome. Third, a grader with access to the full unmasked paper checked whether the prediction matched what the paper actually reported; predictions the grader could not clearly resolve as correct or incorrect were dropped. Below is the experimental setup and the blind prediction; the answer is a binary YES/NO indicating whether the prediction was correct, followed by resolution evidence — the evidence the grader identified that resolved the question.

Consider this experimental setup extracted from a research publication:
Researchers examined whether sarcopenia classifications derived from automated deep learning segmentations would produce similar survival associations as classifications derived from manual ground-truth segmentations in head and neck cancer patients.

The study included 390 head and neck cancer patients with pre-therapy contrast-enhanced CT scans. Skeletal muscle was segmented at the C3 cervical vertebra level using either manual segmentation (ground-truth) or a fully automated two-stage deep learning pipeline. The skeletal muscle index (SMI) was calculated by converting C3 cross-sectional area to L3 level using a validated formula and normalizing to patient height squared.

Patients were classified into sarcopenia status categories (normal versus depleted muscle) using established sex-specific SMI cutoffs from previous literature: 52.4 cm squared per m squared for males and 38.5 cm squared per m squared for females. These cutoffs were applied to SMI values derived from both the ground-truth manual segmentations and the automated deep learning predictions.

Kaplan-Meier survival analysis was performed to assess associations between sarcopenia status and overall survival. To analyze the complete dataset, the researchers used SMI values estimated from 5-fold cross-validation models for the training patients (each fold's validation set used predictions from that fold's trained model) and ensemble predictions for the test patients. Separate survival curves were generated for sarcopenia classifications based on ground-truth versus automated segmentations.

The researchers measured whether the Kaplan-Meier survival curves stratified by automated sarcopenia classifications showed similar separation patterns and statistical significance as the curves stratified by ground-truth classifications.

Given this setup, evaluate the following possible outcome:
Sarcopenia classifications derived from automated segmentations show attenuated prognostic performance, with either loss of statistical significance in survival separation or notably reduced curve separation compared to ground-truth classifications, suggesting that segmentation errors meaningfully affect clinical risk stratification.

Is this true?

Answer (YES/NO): NO